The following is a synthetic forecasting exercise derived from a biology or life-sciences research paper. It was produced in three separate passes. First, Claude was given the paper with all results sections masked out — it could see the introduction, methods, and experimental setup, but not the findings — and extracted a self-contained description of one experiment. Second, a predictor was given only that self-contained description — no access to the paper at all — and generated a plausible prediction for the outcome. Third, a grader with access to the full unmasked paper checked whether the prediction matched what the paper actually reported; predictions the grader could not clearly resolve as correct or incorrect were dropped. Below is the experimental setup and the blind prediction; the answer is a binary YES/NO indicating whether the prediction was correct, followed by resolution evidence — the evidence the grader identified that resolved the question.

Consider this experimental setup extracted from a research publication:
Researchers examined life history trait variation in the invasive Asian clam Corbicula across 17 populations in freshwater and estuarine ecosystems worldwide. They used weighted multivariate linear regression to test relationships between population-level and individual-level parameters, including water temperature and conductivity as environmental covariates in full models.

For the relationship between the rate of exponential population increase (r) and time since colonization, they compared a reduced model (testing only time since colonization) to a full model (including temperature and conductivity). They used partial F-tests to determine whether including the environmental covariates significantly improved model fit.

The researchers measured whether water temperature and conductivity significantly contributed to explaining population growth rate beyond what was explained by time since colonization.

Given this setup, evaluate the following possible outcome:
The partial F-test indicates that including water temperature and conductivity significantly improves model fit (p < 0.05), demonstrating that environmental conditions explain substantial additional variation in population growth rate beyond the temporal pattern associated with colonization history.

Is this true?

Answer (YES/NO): NO